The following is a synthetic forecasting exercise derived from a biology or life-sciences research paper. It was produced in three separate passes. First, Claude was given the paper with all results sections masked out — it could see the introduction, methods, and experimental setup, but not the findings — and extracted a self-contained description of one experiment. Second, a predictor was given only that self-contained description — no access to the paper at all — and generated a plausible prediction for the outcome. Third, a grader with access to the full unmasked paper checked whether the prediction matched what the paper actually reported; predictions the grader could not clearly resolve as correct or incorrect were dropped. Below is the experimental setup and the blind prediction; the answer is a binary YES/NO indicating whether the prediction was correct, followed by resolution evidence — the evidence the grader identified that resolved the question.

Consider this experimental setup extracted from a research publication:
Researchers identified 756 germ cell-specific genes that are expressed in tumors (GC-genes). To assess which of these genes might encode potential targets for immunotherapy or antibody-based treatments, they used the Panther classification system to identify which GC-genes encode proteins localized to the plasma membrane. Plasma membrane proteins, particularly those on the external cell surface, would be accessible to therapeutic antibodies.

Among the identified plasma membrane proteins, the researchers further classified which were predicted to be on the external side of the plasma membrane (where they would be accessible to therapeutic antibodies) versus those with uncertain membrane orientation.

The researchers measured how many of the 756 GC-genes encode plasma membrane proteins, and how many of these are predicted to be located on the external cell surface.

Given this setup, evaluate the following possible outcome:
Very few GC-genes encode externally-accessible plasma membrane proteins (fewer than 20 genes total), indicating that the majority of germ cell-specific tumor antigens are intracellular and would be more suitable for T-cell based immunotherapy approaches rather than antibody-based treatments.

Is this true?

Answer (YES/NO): YES